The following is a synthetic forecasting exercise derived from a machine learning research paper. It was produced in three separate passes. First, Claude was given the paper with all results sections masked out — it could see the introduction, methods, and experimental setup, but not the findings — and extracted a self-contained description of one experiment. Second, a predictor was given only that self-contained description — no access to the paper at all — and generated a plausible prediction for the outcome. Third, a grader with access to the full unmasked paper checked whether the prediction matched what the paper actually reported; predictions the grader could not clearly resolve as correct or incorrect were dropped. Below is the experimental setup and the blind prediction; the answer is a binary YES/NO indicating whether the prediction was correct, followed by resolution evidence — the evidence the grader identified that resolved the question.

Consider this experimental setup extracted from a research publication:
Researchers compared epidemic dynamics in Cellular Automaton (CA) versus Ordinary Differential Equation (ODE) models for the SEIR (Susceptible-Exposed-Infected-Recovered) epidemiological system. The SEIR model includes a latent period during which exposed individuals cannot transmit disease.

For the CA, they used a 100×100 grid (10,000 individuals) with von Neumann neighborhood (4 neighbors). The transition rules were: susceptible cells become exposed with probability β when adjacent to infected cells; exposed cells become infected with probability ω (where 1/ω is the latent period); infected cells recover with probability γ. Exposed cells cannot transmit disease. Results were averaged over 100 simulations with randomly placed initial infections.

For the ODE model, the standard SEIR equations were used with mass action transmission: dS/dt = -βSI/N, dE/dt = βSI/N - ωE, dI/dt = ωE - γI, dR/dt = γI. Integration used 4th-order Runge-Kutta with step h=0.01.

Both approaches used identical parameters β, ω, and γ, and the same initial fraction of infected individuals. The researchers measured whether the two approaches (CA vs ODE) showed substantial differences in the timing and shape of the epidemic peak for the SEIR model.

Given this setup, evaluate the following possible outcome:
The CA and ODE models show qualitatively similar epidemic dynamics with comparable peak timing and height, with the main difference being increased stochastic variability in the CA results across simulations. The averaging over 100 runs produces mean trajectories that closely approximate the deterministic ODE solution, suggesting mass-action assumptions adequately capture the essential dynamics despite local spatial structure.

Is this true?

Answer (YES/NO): NO